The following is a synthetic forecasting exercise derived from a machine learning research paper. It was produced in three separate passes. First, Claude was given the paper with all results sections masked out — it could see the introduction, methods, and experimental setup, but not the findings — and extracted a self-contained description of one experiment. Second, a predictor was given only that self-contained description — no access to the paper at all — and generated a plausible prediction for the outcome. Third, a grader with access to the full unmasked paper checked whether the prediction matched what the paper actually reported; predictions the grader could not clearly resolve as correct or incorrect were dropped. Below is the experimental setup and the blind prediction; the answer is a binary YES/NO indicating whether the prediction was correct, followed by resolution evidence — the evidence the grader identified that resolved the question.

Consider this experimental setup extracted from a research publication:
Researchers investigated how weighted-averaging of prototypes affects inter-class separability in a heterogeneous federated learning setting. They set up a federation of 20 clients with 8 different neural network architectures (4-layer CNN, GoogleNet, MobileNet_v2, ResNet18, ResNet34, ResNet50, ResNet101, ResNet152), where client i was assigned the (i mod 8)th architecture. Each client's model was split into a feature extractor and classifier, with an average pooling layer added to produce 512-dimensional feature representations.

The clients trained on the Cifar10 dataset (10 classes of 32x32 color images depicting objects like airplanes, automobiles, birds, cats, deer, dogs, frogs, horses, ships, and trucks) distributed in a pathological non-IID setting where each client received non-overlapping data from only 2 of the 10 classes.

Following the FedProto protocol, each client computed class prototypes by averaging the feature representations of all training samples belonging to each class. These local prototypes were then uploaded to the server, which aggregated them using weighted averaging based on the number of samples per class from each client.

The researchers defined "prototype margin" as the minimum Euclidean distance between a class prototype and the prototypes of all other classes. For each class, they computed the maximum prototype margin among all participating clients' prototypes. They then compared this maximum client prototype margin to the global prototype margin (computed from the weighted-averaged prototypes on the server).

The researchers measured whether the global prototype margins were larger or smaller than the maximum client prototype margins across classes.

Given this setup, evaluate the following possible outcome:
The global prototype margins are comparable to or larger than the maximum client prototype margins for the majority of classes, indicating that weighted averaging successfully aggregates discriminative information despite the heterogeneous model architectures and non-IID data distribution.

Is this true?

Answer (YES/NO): NO